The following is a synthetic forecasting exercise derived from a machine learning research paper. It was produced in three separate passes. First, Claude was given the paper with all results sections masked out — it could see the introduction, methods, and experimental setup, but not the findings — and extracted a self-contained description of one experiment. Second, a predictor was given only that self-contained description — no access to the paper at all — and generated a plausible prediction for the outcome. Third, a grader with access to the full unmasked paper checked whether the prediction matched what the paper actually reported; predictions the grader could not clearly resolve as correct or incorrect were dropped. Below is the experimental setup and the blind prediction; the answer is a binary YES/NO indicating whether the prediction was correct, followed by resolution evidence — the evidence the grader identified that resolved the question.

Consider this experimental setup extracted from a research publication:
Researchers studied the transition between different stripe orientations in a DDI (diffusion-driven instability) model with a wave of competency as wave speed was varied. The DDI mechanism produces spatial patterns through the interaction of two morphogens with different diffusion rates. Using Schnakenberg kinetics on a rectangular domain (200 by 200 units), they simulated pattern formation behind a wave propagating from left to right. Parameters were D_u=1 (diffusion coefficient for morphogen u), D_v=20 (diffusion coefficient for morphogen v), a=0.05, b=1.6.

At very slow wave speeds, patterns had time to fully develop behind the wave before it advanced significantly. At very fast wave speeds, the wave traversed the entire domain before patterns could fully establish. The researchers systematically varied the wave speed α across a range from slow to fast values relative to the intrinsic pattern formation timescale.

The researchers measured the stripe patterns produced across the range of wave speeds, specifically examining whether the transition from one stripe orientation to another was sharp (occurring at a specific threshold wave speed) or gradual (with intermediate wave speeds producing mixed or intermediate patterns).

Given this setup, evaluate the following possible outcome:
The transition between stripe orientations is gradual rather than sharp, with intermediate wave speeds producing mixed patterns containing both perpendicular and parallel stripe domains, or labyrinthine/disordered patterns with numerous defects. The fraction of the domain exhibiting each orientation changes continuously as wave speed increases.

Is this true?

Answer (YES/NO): YES